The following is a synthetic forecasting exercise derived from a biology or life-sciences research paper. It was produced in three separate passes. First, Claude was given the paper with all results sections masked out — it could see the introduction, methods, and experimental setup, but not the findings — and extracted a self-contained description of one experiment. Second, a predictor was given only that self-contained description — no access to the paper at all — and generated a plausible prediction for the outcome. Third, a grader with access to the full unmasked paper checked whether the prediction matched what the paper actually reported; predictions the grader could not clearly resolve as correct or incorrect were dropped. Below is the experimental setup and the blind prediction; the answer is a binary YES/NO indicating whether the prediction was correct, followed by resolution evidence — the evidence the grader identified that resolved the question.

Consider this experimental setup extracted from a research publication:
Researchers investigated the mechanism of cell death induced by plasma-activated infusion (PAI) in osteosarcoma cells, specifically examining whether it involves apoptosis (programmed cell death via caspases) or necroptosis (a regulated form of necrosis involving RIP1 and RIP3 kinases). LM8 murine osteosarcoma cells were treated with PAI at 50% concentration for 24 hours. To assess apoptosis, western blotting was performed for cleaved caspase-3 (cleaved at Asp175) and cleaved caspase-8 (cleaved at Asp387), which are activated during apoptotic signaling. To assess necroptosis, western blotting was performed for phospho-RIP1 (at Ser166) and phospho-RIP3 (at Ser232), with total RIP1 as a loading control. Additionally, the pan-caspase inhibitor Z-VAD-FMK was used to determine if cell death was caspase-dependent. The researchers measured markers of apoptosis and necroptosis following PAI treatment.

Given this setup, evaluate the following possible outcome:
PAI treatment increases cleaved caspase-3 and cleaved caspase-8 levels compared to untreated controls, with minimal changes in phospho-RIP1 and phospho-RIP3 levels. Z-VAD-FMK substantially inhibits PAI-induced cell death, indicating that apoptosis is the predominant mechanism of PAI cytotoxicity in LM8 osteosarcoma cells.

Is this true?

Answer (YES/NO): NO